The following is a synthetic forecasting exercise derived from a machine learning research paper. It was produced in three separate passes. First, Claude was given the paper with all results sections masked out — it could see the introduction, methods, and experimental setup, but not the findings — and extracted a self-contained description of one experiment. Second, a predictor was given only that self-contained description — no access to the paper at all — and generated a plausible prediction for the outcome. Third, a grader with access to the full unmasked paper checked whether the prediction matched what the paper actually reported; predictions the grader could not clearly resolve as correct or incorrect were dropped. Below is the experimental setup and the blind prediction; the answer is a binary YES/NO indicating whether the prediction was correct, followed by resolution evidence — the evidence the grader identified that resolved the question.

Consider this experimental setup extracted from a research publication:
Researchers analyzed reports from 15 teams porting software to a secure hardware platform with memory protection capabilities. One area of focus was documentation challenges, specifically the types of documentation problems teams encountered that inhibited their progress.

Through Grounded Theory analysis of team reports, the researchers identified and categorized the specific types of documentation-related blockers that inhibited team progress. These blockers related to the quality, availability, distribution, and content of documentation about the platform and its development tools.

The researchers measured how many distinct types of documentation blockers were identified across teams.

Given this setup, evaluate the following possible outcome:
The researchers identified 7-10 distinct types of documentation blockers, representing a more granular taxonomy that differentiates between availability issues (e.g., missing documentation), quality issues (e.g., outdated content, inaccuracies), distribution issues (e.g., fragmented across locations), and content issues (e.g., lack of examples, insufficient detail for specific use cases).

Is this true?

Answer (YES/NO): NO